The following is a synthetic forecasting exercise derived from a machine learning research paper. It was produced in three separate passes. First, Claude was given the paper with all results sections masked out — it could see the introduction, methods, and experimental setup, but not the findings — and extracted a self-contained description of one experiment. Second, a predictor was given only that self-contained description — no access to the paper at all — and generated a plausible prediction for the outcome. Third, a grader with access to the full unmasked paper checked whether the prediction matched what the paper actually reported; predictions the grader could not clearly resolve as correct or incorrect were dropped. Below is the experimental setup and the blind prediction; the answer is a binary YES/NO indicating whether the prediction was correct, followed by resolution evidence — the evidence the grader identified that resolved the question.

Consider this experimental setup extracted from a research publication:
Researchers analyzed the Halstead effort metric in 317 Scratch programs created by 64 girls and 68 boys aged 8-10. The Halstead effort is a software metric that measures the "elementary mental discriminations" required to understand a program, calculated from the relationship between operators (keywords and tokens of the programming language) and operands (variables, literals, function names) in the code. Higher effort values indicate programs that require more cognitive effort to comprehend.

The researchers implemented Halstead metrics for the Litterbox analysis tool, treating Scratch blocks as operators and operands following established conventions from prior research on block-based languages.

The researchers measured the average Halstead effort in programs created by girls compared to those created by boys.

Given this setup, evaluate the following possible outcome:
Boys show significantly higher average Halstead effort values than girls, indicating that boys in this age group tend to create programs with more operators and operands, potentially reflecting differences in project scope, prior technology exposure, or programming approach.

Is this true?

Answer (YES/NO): NO